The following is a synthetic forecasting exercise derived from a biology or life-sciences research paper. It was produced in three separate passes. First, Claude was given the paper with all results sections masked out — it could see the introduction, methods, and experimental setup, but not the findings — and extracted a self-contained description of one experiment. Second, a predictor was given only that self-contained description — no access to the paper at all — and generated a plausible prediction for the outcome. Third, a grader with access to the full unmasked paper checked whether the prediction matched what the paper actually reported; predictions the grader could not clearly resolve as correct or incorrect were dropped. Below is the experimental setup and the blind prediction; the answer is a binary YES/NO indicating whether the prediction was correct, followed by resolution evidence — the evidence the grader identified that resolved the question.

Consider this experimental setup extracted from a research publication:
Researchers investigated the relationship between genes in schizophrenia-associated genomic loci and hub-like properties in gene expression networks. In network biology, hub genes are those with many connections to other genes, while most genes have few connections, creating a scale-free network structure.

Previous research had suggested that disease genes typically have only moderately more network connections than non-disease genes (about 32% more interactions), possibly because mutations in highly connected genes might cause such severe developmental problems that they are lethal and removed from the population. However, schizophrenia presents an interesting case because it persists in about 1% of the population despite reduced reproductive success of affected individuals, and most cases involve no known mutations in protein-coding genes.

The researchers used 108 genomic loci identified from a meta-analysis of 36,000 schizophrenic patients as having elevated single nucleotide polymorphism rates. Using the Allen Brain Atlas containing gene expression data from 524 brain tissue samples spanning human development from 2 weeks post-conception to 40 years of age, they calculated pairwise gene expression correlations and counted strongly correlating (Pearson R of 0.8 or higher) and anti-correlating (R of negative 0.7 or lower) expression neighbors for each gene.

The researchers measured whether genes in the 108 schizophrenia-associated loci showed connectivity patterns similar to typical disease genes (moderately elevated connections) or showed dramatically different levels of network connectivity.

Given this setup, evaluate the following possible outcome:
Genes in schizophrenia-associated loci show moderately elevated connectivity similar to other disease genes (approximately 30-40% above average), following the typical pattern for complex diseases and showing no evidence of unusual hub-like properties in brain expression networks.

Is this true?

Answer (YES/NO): NO